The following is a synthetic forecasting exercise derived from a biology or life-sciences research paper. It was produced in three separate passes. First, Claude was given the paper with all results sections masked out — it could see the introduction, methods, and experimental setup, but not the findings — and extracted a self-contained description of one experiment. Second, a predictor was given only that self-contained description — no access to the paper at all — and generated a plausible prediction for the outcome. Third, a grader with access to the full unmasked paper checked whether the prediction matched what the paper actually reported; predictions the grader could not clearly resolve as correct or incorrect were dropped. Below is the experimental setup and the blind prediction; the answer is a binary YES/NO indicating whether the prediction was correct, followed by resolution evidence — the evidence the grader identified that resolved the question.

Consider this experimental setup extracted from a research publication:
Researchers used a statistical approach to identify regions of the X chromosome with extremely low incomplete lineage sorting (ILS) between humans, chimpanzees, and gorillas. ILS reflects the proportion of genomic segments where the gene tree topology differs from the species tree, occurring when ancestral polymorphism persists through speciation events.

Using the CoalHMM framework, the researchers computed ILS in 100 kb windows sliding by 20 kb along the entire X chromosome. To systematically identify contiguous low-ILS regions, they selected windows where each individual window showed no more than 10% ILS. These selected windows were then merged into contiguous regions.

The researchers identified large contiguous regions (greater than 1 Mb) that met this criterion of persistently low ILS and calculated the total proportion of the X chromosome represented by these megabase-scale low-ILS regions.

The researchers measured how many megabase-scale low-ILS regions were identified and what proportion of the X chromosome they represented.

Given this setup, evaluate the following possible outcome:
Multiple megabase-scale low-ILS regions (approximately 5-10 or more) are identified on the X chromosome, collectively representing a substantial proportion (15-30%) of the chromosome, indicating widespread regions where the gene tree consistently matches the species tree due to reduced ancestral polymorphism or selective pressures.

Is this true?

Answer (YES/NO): NO